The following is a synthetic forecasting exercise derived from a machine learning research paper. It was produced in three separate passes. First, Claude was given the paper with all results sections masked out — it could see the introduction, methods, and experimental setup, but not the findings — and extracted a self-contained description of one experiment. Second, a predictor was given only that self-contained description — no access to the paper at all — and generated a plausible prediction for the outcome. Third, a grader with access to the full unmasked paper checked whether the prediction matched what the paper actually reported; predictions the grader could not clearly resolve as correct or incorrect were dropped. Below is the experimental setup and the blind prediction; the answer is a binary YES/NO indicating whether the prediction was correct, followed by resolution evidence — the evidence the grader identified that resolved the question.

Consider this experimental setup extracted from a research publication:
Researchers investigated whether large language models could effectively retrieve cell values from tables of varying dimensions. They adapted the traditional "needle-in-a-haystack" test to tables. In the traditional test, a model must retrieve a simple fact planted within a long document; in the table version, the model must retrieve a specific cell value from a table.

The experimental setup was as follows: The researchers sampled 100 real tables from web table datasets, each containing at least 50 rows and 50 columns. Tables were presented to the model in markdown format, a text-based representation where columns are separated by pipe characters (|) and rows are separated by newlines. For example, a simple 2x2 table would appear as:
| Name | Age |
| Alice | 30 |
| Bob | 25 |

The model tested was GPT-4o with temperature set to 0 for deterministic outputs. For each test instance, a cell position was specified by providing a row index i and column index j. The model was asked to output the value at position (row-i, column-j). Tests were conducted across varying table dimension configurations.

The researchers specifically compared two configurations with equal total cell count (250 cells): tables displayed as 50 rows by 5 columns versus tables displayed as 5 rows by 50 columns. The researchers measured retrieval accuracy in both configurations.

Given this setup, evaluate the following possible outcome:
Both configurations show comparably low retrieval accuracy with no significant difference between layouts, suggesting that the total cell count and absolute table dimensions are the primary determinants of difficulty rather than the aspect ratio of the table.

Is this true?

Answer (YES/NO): NO